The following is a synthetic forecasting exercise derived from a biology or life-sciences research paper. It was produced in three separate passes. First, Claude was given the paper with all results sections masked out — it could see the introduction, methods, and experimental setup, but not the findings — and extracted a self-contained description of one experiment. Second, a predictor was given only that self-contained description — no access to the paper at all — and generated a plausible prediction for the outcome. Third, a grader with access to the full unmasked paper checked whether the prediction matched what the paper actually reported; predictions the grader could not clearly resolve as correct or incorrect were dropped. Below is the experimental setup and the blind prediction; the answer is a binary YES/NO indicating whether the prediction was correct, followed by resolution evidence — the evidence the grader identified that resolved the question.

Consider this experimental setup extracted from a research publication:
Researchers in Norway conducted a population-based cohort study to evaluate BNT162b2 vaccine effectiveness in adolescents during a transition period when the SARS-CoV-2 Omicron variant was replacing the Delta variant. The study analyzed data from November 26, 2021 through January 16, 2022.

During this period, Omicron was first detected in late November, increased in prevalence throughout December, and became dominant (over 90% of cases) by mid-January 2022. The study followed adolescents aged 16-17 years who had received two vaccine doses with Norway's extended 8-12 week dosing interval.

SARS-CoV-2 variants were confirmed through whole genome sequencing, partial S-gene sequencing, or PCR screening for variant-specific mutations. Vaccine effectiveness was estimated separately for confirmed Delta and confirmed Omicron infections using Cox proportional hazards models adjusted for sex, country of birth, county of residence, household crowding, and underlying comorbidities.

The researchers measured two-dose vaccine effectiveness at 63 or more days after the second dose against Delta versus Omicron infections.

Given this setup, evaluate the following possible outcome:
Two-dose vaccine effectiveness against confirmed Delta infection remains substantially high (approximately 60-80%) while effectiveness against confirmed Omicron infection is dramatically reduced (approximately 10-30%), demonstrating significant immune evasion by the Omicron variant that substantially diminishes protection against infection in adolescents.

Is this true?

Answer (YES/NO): NO